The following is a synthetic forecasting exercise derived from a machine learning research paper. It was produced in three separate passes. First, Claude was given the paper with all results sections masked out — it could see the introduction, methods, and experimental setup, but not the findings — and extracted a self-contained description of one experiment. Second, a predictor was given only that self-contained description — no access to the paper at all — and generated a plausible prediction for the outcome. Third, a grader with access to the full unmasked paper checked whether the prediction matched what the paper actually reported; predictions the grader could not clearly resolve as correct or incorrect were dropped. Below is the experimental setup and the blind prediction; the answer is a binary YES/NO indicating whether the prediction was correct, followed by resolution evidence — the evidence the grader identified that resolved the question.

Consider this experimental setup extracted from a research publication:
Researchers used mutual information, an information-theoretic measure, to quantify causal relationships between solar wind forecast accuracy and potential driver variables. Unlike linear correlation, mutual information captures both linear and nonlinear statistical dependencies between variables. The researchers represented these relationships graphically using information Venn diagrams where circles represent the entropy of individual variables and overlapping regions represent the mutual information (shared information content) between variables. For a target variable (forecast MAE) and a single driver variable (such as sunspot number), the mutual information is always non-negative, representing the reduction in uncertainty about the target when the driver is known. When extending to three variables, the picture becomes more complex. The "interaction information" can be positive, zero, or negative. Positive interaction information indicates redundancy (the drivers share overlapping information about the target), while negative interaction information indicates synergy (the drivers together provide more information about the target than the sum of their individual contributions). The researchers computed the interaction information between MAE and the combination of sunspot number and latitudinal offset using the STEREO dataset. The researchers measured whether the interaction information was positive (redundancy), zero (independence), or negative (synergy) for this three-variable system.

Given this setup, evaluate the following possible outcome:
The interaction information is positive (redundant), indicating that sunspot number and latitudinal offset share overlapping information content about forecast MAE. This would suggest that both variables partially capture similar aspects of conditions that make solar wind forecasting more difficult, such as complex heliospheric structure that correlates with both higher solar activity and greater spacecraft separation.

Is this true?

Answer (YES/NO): YES